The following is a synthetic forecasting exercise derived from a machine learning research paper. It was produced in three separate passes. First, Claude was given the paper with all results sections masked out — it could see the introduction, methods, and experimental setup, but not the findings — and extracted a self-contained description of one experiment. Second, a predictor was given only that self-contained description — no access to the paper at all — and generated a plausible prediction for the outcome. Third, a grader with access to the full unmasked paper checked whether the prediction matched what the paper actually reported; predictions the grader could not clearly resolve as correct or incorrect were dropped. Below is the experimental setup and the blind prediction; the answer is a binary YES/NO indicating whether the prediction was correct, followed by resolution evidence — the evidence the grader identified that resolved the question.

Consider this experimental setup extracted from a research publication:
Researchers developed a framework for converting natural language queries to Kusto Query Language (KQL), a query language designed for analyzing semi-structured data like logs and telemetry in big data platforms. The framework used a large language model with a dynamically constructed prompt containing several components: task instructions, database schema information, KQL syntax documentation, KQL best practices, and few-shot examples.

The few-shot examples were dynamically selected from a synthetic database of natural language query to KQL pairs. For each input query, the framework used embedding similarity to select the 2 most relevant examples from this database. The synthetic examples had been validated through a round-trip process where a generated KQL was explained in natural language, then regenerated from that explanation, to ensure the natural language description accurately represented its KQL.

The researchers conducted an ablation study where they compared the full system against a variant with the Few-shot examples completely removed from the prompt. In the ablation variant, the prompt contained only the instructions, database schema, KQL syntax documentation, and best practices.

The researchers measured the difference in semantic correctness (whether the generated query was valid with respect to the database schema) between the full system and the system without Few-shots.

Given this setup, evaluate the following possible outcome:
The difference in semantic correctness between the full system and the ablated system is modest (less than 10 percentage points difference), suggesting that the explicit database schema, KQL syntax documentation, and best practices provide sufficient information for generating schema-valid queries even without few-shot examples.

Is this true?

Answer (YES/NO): YES